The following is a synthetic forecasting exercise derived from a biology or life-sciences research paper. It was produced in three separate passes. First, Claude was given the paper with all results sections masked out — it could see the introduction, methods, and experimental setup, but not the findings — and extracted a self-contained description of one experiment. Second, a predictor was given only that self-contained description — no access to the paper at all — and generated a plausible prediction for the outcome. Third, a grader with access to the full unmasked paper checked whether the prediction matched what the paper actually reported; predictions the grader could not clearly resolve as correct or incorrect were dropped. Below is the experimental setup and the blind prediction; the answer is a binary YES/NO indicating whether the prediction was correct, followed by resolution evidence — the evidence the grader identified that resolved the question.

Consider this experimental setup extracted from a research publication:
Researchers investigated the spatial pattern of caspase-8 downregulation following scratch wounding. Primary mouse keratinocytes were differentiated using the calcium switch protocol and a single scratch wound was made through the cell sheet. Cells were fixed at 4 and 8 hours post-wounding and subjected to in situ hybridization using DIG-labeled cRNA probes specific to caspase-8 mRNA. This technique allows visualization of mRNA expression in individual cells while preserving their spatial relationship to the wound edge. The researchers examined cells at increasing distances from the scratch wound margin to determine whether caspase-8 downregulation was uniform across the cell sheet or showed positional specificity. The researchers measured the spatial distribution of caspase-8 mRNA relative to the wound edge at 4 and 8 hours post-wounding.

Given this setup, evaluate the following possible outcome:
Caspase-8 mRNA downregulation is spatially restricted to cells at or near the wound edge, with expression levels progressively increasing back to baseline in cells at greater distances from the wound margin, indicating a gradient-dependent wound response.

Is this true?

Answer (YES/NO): YES